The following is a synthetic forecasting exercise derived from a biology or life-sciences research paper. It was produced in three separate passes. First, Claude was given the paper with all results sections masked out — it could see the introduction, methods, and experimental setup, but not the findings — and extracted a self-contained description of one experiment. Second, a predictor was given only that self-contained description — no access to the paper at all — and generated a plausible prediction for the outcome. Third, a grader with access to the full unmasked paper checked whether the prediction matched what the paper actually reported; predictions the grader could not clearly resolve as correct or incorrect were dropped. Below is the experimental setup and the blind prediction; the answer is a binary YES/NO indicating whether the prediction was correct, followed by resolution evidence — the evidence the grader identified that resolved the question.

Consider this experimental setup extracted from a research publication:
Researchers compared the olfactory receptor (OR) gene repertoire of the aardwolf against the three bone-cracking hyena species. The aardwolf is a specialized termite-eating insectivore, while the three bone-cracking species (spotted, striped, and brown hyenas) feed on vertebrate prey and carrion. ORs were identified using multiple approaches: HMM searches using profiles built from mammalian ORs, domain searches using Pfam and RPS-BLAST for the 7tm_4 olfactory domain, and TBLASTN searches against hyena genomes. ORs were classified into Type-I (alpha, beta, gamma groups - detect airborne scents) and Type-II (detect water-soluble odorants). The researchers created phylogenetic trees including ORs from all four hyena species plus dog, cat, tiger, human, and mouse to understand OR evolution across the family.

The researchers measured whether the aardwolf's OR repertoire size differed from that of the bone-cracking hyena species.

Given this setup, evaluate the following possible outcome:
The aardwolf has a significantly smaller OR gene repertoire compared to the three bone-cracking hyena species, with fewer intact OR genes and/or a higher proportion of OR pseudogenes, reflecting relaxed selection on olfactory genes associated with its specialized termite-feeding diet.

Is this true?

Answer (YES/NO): NO